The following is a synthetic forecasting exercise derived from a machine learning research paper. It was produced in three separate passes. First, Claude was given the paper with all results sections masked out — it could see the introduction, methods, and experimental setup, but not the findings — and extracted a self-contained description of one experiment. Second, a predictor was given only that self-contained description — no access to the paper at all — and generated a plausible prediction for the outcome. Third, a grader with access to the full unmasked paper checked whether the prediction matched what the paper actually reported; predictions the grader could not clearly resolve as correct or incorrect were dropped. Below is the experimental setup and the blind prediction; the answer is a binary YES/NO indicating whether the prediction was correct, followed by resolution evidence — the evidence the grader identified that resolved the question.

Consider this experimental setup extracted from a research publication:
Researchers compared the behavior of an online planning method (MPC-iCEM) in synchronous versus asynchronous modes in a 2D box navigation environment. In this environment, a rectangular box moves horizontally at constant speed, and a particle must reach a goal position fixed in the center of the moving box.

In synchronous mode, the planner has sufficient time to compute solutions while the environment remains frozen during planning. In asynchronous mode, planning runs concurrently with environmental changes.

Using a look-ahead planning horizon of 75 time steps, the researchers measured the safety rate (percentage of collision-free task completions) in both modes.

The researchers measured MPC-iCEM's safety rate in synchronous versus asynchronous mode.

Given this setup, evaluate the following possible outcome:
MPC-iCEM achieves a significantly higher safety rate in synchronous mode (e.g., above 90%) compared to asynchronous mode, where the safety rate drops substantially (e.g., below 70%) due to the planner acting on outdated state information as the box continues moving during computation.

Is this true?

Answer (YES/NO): NO